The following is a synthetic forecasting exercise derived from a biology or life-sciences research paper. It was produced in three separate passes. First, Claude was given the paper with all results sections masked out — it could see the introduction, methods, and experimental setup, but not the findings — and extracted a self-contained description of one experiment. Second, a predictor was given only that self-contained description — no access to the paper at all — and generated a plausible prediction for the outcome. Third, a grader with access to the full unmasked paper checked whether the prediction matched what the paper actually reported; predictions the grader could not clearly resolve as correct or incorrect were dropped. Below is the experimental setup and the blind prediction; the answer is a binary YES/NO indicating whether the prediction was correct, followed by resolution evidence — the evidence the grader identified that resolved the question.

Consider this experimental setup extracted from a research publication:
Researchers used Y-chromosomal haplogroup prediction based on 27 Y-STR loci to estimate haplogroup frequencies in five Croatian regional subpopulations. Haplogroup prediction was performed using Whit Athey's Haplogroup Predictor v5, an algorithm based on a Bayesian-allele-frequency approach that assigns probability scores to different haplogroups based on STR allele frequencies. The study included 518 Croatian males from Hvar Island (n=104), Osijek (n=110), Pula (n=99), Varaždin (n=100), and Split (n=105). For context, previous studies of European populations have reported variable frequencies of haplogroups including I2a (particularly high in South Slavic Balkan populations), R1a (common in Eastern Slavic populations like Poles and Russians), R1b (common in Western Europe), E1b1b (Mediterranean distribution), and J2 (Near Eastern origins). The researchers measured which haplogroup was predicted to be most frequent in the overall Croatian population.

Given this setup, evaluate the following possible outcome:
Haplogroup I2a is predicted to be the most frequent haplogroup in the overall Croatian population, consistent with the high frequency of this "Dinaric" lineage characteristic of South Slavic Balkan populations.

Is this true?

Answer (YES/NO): YES